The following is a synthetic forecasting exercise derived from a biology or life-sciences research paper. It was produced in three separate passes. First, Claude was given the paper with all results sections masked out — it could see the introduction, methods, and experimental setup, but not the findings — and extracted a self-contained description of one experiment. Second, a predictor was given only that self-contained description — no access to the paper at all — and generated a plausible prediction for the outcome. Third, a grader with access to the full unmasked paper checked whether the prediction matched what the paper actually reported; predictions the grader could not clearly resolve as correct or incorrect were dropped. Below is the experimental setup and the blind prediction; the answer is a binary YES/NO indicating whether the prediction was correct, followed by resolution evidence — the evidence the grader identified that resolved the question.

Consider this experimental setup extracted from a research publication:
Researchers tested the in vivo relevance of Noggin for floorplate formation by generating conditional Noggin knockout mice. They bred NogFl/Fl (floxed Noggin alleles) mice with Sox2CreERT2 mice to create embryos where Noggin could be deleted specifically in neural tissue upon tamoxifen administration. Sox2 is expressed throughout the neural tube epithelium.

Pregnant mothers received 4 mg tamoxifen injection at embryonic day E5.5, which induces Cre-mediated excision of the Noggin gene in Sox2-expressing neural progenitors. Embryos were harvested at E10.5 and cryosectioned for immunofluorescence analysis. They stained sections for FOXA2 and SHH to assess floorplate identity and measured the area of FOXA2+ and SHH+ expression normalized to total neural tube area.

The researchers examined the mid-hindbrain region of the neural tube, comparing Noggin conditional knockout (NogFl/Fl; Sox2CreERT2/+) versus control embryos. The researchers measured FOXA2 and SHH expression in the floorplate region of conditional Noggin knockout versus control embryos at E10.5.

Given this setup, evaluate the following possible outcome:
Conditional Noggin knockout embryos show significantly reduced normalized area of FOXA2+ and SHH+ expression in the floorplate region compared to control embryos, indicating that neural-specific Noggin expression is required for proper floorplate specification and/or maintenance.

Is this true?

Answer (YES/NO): YES